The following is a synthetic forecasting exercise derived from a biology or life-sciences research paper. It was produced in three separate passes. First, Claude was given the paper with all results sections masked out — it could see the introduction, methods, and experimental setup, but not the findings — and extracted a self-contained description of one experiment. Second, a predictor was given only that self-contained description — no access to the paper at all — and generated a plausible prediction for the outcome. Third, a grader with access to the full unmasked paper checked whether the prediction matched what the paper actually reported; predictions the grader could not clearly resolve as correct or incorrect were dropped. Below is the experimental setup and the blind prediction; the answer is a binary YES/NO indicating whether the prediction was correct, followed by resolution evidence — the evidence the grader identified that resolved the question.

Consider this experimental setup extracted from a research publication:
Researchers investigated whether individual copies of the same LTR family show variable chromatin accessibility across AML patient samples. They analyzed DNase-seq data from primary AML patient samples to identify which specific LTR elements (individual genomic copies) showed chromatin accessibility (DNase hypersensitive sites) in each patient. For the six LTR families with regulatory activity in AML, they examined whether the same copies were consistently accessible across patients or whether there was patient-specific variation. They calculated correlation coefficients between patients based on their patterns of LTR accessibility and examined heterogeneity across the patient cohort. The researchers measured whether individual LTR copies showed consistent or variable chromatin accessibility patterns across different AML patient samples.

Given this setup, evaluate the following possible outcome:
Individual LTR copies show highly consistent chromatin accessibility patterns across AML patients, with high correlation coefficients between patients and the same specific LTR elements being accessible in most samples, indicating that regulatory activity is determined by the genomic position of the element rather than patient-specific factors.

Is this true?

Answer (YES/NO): NO